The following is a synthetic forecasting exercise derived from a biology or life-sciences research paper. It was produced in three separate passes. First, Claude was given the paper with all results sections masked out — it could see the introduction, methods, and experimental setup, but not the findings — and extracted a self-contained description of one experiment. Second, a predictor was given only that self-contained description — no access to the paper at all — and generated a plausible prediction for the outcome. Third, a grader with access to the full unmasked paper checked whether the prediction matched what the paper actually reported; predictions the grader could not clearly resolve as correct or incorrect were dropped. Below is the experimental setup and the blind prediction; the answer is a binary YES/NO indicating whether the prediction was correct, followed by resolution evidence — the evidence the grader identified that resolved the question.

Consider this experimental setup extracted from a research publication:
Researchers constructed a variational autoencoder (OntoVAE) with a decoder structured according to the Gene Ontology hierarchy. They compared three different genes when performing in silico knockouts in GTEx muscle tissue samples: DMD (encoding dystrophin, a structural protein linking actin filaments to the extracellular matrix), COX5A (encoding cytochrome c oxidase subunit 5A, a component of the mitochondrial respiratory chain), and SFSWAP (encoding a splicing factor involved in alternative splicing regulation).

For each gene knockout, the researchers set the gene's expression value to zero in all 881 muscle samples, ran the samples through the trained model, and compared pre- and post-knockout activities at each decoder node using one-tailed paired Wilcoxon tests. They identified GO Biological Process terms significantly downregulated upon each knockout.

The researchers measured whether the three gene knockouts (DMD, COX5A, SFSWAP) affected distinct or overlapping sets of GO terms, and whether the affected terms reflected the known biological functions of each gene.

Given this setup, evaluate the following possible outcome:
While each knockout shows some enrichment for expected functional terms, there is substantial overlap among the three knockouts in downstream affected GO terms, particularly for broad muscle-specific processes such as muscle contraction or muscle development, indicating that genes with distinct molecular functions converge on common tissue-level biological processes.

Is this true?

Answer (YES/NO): NO